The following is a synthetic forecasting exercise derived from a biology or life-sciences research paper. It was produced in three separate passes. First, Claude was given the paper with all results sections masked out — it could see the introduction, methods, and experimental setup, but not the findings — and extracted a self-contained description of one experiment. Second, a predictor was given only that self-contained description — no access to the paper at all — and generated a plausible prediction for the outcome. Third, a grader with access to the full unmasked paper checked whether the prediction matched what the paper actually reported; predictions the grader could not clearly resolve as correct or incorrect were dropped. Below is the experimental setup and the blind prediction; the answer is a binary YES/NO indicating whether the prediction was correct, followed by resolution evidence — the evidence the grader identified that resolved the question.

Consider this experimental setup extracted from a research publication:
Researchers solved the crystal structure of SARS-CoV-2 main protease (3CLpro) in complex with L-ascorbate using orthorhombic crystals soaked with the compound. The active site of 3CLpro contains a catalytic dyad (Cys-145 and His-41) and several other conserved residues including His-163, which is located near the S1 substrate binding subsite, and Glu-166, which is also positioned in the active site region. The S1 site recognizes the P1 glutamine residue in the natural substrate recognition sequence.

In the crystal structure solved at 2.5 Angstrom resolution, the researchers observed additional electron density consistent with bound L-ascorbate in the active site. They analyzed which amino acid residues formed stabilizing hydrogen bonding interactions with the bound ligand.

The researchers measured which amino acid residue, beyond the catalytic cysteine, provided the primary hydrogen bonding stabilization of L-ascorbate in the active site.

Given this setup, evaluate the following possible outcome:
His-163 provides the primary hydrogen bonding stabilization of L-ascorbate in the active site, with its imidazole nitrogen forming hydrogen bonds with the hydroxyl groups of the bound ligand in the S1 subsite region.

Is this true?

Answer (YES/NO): YES